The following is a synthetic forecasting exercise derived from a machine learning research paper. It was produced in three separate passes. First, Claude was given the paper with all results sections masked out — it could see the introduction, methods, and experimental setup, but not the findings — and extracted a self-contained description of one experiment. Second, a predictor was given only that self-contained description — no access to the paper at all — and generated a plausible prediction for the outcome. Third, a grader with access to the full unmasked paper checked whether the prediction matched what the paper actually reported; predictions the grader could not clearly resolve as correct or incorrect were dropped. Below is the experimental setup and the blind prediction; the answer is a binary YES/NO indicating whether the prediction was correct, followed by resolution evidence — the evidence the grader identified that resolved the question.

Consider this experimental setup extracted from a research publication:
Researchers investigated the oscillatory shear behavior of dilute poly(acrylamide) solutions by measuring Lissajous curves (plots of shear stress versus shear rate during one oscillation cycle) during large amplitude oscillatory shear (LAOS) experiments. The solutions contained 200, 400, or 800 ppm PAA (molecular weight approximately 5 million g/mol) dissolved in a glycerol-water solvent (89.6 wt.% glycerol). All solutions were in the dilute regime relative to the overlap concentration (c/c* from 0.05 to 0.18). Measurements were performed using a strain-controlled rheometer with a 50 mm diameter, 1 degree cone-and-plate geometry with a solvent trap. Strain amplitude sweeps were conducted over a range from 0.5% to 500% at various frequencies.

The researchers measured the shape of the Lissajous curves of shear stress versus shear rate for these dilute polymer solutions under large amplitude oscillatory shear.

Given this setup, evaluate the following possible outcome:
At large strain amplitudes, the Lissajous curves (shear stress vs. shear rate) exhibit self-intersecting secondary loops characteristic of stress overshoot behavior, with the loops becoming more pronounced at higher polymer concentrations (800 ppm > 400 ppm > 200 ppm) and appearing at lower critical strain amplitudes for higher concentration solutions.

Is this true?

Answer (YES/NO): NO